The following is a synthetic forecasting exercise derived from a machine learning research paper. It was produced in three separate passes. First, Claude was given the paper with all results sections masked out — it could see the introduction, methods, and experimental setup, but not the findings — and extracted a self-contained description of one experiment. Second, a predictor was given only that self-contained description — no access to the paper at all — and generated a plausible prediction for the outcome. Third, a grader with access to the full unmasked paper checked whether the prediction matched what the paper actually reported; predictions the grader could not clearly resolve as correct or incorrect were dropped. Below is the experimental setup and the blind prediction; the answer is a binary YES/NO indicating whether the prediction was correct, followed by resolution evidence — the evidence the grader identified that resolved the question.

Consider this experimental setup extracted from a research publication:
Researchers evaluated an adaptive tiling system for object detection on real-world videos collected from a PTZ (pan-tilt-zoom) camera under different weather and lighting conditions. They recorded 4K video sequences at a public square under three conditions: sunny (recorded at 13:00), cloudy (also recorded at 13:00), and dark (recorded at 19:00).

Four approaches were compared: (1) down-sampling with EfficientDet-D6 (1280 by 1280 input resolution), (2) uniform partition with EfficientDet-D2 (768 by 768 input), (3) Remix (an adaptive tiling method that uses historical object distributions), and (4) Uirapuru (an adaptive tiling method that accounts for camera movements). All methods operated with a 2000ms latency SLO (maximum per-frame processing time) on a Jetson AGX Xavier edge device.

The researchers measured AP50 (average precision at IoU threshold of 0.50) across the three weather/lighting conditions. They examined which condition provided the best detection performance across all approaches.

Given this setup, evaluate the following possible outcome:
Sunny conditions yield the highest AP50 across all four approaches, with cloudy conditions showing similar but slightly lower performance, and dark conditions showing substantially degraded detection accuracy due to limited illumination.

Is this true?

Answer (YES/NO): NO